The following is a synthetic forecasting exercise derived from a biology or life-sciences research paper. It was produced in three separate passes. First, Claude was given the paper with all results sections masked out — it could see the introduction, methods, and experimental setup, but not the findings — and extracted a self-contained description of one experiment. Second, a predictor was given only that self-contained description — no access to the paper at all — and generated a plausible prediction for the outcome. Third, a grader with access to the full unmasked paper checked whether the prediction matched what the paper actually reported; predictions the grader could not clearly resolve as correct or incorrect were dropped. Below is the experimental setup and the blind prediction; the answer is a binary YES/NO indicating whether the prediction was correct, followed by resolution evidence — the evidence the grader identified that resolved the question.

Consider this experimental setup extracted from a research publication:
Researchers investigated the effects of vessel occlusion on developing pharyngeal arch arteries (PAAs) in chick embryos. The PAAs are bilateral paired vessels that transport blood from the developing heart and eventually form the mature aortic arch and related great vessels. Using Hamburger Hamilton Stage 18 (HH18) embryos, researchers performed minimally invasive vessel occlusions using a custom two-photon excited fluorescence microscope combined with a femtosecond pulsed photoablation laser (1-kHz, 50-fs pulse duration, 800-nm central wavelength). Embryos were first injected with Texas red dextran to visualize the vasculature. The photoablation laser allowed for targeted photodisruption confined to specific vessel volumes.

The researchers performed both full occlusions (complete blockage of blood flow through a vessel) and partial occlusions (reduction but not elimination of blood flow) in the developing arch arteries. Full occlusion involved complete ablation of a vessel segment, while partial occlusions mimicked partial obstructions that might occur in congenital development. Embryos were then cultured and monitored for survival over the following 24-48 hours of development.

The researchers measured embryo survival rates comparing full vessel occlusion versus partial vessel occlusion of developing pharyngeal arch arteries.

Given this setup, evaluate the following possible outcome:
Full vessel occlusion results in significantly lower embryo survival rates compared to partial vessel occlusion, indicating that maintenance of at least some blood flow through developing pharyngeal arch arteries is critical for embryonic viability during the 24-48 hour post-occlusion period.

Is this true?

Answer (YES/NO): YES